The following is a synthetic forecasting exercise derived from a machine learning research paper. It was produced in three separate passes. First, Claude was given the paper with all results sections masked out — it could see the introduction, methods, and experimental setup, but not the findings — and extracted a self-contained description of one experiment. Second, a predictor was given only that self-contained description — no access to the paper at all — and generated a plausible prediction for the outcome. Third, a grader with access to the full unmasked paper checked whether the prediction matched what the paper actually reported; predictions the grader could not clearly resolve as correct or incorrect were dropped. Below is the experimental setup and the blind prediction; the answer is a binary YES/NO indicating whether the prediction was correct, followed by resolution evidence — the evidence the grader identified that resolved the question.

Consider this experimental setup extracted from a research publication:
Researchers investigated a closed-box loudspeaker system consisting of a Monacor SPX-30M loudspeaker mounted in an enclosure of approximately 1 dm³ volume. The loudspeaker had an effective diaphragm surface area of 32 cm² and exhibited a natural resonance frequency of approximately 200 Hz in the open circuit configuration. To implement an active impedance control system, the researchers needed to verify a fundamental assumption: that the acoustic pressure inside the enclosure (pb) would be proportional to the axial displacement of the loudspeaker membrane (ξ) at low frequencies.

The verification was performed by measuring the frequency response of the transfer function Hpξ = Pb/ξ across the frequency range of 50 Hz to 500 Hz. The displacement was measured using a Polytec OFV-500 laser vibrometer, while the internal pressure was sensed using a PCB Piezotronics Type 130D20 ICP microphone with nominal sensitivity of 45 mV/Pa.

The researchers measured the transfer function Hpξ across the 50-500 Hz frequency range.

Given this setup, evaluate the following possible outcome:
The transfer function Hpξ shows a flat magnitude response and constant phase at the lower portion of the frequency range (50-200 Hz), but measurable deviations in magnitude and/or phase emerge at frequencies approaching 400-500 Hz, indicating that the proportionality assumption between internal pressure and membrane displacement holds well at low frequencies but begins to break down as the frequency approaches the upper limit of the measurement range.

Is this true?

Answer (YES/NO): NO